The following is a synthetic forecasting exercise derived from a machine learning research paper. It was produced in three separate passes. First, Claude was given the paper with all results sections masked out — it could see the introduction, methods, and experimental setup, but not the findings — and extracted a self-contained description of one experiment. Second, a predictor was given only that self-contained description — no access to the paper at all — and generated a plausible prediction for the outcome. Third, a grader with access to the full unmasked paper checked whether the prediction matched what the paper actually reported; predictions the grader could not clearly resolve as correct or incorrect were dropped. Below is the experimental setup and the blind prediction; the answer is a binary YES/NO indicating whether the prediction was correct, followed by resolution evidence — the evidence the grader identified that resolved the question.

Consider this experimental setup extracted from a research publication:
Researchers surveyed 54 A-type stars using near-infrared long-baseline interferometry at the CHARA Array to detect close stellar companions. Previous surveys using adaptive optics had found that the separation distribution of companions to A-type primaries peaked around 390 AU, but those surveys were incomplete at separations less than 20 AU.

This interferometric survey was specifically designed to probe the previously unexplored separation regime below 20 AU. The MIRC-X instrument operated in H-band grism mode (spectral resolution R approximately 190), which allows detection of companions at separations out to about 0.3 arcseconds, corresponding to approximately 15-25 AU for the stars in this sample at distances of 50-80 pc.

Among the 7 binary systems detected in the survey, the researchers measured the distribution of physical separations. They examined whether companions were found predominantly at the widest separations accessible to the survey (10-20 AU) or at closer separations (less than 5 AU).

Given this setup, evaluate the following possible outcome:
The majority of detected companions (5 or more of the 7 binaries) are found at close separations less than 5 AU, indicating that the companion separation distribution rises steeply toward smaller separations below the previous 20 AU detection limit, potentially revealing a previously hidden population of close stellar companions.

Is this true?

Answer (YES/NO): NO